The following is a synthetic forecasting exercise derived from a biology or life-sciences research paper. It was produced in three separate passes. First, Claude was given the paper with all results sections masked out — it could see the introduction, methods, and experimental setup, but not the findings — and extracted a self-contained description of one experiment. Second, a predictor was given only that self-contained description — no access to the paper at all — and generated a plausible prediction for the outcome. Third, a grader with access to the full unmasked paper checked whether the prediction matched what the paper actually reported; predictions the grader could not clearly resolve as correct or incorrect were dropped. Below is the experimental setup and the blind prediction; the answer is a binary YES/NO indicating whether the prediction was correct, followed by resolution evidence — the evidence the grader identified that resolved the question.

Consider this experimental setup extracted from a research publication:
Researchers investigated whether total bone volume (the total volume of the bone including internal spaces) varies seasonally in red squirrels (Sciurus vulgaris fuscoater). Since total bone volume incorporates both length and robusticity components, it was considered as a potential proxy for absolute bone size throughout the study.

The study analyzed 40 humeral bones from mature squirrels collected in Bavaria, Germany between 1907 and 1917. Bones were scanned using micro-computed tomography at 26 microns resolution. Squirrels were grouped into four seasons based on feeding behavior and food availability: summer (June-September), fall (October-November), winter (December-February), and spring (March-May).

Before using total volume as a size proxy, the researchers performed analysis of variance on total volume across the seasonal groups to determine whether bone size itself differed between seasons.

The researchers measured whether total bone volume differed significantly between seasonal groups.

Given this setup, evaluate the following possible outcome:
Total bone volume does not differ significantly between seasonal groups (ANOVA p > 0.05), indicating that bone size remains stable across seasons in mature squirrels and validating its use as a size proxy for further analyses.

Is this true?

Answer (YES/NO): YES